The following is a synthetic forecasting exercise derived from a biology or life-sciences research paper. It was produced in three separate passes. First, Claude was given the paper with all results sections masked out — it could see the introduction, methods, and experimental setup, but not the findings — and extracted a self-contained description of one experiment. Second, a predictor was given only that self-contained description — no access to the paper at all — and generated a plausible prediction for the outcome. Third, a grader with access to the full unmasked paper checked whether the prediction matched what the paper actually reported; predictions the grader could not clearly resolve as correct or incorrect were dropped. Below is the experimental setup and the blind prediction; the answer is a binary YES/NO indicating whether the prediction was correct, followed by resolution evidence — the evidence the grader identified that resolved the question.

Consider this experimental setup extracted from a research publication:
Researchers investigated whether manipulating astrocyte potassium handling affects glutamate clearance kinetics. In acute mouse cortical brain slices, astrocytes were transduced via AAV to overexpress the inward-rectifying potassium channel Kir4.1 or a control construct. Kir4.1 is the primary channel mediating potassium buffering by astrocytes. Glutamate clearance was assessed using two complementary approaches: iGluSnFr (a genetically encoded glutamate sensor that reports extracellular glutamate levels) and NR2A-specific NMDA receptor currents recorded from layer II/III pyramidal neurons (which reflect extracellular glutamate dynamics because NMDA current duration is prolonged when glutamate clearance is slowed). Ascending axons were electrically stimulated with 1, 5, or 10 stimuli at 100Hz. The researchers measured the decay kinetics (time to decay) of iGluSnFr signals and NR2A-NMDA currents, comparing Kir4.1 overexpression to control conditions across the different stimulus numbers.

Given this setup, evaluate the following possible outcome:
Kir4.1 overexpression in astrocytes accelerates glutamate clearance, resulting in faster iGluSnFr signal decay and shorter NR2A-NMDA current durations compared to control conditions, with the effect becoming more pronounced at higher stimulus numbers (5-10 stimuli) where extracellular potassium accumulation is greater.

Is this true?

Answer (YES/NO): YES